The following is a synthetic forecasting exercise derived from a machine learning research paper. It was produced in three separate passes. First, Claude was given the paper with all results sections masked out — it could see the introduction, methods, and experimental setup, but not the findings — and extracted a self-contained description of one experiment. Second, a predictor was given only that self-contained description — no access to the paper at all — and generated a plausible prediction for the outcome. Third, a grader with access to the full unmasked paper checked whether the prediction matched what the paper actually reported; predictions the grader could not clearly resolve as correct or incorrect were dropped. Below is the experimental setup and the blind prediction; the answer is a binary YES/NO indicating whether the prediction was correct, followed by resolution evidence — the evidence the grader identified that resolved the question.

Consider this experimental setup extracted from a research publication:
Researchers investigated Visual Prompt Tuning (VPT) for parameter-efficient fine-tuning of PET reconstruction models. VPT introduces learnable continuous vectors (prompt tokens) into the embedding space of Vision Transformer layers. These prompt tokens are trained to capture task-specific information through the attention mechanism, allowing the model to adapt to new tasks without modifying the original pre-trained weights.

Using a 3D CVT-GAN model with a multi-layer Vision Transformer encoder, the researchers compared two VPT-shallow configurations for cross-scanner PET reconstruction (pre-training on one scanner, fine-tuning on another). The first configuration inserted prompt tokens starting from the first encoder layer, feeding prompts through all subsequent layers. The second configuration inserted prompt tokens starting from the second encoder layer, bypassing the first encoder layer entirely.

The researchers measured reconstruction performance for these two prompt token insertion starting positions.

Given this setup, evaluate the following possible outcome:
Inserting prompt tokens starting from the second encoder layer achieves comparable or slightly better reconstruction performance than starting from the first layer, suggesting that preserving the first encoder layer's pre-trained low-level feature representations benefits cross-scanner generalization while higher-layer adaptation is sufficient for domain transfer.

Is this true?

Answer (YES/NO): YES